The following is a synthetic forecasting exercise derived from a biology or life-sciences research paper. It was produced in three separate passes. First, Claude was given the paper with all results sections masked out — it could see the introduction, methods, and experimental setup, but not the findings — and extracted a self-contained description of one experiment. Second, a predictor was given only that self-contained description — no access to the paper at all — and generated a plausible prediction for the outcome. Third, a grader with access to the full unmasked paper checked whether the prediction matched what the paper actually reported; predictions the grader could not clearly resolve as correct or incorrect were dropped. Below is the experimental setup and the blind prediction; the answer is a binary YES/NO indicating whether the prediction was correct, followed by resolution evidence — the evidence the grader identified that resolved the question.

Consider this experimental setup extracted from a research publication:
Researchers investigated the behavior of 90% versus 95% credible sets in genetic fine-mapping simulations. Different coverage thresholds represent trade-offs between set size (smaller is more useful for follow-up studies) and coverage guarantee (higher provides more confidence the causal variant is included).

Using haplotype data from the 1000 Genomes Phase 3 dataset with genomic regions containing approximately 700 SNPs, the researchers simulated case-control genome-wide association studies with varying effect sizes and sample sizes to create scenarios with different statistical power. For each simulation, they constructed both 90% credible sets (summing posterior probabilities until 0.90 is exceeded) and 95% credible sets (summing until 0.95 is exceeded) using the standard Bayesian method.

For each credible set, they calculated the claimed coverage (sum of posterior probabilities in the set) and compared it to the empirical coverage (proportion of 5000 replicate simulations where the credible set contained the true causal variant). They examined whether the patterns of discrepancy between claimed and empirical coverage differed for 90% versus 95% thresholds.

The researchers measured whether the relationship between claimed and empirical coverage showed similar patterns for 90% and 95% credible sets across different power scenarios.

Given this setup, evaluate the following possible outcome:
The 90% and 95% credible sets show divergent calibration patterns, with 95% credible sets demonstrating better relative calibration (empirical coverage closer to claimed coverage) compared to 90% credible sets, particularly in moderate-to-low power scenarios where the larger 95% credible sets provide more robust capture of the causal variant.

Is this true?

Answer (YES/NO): NO